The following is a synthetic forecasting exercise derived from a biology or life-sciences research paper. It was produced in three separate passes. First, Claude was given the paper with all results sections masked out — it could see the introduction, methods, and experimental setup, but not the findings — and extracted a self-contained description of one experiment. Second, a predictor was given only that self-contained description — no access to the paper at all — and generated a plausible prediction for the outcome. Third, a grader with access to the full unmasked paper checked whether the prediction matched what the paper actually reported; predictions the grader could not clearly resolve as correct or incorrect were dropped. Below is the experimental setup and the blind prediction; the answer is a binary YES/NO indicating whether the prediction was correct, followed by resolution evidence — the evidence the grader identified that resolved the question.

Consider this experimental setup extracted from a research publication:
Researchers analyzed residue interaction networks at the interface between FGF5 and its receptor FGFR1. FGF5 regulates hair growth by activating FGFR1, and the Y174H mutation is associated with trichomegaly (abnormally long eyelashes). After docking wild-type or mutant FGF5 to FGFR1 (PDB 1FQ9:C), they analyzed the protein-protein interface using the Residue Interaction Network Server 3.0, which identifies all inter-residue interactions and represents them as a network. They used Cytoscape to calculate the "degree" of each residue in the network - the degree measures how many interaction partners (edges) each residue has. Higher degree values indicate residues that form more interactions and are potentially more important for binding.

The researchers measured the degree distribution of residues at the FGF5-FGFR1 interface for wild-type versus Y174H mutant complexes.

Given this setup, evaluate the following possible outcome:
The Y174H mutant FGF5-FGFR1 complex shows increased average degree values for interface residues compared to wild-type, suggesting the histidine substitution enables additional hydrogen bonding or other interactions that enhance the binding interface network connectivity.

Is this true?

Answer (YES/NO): NO